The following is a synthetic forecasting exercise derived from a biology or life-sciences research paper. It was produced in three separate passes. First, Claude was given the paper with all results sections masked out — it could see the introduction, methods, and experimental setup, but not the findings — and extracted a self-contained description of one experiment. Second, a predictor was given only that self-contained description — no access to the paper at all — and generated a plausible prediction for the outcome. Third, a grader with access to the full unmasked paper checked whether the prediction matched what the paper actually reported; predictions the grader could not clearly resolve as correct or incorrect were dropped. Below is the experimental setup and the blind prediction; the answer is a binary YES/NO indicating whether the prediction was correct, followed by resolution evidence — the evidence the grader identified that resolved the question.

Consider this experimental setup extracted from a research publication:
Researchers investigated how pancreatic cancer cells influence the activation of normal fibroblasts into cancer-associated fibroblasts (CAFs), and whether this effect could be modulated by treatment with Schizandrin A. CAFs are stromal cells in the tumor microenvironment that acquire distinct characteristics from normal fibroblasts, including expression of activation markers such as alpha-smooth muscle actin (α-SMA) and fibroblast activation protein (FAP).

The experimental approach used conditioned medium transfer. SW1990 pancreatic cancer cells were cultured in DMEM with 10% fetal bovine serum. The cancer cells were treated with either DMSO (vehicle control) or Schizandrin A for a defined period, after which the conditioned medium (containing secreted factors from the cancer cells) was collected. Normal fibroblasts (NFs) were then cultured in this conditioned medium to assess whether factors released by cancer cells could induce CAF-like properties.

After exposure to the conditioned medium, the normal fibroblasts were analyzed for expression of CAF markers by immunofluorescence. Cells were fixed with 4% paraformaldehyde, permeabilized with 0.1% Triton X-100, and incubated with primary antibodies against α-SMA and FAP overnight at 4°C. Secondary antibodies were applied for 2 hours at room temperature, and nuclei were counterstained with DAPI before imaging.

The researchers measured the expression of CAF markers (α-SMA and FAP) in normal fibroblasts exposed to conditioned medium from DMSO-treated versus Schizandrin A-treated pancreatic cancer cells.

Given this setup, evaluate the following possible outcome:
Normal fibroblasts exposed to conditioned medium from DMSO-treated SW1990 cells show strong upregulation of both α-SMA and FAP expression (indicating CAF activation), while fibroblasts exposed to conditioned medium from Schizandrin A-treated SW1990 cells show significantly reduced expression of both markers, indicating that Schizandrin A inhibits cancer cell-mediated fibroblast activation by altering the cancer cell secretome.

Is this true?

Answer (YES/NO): YES